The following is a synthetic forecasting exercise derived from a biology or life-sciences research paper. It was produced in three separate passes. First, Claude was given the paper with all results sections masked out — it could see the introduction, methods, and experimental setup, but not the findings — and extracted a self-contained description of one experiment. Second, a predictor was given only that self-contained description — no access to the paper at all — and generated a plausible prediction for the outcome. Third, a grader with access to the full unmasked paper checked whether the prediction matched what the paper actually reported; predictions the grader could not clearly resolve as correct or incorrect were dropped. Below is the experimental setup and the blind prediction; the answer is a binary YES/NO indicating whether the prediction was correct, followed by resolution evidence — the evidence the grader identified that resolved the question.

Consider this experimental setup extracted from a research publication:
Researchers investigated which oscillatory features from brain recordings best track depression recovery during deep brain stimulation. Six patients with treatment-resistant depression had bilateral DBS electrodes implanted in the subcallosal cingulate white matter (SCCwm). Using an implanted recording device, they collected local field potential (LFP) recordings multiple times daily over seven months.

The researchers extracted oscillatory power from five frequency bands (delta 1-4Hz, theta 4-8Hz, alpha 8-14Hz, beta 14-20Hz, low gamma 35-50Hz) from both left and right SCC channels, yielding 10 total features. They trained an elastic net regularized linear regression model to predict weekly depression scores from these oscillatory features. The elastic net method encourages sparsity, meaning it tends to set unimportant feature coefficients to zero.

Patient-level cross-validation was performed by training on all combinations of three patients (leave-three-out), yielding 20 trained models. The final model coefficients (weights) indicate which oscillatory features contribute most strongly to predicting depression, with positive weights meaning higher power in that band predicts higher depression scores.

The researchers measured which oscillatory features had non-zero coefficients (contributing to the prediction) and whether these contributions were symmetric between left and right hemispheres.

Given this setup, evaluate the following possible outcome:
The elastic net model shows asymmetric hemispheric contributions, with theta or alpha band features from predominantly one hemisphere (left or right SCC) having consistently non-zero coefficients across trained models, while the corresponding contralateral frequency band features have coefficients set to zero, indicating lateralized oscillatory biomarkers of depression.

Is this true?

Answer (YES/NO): NO